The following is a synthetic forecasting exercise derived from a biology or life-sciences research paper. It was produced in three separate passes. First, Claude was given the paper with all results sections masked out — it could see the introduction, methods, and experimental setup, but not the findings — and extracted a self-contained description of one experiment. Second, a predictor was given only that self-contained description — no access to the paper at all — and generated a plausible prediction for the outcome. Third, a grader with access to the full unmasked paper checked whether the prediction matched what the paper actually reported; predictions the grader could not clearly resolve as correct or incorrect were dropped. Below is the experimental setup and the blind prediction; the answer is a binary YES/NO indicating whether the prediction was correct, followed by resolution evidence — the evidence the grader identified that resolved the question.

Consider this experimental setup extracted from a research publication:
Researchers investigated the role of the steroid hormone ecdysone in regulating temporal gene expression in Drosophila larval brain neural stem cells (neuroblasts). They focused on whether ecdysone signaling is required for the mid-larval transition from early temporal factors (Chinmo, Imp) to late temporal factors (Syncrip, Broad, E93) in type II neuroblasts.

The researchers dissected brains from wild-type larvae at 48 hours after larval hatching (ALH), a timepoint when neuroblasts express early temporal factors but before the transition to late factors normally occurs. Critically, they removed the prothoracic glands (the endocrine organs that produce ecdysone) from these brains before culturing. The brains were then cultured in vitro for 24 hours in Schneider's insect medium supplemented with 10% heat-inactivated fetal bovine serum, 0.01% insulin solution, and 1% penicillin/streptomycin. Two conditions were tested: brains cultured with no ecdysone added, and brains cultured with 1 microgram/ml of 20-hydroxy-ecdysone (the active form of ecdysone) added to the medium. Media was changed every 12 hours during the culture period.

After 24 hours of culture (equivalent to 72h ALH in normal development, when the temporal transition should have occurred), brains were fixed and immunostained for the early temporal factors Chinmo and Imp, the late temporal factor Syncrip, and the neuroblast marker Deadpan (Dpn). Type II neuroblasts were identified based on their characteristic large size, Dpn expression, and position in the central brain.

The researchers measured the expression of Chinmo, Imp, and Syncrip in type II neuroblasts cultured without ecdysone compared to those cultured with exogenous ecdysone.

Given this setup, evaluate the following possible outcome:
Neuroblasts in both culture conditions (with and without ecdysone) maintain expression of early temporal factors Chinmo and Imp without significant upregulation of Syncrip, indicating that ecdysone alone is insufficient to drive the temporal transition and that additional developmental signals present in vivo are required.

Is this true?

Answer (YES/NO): NO